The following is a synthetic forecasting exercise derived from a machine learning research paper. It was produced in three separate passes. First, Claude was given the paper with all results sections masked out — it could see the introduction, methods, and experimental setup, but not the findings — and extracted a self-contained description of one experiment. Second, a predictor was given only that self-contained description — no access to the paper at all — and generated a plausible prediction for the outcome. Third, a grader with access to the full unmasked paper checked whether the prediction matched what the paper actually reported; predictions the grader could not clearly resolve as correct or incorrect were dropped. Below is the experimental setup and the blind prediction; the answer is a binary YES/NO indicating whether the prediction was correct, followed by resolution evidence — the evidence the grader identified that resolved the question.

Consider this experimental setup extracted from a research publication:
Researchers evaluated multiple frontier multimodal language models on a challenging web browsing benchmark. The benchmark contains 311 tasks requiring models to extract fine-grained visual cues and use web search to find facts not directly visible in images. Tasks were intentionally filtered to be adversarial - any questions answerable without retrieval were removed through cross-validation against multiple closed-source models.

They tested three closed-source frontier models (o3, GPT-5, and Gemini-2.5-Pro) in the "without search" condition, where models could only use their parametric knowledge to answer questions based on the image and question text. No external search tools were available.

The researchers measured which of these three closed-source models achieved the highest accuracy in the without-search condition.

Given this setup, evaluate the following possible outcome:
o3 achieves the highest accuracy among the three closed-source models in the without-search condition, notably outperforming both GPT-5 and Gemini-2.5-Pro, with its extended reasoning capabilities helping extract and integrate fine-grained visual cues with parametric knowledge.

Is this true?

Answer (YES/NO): YES